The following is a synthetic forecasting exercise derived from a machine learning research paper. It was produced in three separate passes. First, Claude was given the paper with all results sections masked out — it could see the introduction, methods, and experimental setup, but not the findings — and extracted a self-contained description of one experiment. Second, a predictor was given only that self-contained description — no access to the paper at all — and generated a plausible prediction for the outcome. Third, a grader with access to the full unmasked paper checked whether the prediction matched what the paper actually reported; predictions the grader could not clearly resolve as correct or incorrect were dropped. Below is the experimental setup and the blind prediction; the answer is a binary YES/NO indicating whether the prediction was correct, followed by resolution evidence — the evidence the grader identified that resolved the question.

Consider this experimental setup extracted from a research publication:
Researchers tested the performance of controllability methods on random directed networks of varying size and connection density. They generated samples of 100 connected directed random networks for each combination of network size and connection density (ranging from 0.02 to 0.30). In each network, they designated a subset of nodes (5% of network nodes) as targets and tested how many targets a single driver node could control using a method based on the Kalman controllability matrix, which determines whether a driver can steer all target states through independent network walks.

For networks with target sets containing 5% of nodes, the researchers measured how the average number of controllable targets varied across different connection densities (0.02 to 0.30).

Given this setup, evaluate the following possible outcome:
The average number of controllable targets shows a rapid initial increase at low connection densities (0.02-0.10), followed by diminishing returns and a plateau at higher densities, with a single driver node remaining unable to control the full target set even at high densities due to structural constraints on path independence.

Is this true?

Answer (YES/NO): NO